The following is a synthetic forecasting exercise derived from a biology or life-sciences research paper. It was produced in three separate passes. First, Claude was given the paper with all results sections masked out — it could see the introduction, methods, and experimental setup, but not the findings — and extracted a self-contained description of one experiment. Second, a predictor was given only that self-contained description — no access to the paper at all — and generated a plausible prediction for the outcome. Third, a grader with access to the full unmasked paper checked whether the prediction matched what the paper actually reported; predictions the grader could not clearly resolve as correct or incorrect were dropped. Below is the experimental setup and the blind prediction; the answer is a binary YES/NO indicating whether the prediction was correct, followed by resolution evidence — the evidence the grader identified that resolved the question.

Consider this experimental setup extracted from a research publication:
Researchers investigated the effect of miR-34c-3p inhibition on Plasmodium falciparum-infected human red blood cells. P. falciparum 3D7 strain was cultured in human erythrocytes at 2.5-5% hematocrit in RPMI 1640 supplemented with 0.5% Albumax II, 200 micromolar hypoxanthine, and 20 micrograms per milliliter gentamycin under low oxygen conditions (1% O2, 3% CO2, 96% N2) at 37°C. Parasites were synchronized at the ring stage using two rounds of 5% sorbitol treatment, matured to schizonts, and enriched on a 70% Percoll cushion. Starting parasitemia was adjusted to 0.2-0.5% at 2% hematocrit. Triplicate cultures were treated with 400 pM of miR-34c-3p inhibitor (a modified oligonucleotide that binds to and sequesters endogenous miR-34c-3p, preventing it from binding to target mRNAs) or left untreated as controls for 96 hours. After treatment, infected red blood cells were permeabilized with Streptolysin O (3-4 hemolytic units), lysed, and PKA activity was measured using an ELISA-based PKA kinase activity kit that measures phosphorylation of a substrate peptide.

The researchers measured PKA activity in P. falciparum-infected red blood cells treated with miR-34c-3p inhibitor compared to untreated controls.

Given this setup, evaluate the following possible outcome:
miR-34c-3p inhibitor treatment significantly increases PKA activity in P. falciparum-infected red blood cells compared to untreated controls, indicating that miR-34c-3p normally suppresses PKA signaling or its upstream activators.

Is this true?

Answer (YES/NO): NO